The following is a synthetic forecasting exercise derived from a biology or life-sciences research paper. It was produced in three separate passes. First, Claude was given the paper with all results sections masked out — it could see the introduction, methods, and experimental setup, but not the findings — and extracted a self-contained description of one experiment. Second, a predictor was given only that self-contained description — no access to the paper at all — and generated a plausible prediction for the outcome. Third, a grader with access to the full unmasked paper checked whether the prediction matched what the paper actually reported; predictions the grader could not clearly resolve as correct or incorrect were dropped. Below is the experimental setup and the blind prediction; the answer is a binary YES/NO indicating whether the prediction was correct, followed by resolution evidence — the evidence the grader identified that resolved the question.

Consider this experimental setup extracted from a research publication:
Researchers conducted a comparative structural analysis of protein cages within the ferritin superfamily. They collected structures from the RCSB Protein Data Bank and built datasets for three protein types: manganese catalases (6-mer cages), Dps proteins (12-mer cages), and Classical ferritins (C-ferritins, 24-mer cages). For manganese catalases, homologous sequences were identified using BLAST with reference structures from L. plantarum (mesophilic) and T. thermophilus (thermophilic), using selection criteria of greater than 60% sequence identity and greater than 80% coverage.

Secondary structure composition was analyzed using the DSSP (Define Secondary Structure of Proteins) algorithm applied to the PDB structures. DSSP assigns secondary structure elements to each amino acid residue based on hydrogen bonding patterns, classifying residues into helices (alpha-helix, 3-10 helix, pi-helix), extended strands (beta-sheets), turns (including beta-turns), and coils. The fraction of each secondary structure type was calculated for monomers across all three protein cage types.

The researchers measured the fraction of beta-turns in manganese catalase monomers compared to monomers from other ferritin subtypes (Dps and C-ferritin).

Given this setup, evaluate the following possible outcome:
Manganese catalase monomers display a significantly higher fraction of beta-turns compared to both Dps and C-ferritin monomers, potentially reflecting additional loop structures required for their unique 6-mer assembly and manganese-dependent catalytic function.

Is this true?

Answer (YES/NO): YES